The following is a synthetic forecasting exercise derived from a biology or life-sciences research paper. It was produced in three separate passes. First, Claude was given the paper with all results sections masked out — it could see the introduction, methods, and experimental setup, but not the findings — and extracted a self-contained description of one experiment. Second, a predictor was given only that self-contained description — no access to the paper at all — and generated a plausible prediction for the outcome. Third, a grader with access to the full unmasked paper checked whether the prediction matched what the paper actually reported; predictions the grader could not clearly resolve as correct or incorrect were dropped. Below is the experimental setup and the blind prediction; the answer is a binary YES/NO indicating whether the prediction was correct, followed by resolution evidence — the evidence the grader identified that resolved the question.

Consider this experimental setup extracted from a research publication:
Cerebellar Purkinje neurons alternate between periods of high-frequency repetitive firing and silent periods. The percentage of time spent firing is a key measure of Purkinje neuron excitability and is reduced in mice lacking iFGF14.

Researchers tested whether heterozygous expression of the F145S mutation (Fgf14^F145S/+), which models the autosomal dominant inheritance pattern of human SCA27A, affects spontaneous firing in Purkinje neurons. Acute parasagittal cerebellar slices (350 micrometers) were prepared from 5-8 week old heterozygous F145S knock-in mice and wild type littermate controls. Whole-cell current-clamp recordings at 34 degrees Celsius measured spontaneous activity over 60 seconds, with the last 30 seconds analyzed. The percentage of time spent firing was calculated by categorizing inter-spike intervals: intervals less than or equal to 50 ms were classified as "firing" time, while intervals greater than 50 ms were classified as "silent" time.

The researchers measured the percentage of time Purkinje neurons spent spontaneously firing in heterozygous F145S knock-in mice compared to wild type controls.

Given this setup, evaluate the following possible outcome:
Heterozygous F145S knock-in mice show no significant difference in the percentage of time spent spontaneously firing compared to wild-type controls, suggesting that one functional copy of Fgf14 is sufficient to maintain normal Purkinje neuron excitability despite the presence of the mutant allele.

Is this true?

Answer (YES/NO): NO